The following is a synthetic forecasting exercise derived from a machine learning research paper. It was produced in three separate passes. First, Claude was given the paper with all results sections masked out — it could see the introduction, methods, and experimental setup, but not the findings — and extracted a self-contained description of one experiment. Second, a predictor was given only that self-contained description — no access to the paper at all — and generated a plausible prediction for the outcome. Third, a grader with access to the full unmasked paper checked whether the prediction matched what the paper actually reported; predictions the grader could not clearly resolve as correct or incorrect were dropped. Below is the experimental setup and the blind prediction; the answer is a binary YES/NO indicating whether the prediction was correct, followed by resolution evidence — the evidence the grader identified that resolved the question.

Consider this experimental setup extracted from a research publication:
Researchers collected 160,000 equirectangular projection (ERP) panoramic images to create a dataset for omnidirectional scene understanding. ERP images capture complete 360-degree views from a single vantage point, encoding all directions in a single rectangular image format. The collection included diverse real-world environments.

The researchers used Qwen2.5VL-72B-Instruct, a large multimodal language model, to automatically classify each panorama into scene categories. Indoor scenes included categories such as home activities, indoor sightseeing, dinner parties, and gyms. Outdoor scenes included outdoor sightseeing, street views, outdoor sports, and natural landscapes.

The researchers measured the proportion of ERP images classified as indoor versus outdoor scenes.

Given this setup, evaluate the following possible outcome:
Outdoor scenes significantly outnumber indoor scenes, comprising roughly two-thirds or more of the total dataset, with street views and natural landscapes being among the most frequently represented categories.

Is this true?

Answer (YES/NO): YES